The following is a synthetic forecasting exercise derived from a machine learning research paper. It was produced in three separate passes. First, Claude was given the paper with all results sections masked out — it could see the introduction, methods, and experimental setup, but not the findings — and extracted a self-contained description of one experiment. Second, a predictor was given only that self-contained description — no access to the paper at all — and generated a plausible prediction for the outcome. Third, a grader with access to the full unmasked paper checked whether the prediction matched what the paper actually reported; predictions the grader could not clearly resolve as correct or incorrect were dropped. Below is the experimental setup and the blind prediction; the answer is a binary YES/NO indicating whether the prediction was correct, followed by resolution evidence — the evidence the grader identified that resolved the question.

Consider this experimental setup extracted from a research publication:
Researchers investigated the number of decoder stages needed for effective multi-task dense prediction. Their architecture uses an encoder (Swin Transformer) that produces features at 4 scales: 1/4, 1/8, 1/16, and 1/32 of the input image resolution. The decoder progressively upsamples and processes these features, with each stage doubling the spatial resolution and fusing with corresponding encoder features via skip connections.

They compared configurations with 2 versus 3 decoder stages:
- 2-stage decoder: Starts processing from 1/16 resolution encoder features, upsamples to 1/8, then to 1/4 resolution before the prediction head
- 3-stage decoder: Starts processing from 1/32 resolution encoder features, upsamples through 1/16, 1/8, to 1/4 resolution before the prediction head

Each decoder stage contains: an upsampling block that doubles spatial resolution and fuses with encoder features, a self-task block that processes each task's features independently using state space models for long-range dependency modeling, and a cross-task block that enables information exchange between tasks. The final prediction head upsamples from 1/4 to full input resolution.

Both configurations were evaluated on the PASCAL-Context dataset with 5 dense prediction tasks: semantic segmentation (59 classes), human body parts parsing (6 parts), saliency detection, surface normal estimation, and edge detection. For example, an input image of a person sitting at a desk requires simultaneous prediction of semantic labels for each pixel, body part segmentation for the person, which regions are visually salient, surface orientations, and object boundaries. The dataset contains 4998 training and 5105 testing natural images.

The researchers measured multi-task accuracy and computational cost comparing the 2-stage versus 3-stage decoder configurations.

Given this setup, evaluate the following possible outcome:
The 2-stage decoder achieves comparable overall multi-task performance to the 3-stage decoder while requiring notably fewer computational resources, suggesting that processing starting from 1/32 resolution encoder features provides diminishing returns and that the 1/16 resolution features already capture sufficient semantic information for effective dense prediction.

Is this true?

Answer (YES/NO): NO